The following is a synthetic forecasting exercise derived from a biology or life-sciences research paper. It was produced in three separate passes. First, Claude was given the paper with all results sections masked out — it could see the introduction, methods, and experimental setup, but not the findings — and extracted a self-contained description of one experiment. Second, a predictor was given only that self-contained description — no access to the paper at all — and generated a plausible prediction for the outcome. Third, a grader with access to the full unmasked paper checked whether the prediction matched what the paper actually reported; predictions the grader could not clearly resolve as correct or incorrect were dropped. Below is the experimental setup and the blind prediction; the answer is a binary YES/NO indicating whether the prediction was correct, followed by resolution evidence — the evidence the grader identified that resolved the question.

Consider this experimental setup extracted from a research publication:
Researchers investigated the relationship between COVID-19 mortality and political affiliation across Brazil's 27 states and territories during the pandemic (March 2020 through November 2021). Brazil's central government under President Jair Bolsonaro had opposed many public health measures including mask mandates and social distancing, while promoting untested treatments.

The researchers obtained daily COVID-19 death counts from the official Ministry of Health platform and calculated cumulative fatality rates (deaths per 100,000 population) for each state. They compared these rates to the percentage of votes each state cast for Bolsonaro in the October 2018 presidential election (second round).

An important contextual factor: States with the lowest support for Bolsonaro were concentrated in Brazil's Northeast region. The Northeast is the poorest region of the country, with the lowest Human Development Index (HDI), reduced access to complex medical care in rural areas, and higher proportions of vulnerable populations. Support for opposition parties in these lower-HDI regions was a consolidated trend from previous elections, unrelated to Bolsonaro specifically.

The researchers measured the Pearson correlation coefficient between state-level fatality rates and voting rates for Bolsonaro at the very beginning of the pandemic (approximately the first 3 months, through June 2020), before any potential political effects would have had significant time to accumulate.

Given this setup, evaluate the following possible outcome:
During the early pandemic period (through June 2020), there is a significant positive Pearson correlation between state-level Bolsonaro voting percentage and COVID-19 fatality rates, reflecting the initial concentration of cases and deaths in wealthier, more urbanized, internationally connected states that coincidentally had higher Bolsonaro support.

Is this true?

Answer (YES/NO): NO